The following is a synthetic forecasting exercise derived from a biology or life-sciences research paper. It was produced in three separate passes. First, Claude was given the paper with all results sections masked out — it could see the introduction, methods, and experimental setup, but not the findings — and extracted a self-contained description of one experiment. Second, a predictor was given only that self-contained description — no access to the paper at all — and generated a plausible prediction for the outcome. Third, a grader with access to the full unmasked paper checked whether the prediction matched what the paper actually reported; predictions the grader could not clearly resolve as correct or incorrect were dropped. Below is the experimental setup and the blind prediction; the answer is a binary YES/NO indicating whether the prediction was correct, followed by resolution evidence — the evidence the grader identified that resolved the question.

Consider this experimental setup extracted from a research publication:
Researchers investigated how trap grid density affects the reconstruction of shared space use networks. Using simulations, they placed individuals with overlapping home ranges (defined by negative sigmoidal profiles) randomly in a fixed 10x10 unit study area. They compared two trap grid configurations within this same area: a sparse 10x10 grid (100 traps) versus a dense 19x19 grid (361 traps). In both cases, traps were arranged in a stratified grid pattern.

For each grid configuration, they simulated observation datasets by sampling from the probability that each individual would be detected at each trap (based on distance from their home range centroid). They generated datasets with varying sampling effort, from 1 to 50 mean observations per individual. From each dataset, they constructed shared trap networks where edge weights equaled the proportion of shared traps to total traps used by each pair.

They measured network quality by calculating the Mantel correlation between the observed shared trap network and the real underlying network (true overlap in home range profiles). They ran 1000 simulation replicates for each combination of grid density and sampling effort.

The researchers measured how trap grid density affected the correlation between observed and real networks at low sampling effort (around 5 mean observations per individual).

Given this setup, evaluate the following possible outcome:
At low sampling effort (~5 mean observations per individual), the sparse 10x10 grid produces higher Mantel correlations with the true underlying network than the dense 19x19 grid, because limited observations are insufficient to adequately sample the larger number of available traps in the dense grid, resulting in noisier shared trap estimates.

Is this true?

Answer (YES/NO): YES